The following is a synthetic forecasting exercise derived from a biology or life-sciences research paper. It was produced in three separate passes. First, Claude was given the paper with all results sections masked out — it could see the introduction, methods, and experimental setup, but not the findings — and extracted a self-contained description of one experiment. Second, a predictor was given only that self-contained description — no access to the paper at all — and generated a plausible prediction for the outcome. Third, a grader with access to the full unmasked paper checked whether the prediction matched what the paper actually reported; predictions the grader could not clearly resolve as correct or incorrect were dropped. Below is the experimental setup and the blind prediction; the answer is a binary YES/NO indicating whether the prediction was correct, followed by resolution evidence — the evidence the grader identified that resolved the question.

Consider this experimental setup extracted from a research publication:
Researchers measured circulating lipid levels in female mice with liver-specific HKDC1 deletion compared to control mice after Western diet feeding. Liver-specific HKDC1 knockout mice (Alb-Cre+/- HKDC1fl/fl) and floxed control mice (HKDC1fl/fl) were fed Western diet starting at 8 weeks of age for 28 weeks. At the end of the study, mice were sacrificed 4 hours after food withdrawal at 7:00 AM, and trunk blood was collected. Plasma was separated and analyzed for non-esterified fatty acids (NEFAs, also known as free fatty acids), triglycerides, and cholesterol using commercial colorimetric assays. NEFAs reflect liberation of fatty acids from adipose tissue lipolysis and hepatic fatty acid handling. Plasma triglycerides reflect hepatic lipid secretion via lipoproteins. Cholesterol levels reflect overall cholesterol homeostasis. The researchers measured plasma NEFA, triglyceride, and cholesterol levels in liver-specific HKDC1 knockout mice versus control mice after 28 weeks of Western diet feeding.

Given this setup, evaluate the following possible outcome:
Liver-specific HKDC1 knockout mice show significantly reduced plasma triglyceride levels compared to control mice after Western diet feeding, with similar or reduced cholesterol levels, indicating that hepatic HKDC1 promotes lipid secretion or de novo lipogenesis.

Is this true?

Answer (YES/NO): YES